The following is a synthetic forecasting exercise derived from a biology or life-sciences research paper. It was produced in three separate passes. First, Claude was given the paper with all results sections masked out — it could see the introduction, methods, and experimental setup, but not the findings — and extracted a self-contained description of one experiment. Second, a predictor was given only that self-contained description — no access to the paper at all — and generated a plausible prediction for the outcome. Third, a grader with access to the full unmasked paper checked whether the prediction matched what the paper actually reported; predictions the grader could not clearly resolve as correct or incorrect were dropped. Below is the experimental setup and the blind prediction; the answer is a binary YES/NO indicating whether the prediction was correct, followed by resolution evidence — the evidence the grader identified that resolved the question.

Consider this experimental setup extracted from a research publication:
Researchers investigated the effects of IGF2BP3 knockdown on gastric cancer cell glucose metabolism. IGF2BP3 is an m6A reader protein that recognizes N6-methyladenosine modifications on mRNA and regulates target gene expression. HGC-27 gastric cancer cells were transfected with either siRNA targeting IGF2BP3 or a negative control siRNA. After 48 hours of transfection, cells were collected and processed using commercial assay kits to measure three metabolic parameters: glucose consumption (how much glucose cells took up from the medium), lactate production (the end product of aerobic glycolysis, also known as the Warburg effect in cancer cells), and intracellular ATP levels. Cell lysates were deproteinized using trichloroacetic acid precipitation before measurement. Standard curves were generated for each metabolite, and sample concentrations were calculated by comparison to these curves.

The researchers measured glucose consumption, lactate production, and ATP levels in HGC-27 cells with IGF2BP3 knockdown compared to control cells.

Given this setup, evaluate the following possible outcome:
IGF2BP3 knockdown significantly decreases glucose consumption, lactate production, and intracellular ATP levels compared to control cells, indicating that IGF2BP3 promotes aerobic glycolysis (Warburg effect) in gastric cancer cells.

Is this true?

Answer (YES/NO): YES